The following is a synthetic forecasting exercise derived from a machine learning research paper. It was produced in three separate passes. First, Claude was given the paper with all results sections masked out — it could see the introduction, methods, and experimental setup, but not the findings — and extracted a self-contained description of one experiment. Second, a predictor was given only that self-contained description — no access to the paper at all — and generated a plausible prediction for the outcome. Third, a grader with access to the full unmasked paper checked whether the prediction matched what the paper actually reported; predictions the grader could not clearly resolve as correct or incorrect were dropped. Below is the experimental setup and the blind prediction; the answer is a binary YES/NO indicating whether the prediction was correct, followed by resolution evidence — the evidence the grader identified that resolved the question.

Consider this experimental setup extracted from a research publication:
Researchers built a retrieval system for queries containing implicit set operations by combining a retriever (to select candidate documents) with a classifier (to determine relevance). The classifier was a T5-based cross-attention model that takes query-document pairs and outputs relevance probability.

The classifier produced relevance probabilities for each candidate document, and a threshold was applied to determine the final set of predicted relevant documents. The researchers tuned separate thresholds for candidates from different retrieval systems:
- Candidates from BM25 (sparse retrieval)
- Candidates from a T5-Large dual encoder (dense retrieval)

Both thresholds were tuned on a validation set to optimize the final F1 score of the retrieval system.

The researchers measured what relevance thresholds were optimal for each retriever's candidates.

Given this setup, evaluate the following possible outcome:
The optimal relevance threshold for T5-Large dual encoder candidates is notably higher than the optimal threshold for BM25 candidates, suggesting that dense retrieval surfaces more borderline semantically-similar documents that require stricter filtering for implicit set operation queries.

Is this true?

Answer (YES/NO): YES